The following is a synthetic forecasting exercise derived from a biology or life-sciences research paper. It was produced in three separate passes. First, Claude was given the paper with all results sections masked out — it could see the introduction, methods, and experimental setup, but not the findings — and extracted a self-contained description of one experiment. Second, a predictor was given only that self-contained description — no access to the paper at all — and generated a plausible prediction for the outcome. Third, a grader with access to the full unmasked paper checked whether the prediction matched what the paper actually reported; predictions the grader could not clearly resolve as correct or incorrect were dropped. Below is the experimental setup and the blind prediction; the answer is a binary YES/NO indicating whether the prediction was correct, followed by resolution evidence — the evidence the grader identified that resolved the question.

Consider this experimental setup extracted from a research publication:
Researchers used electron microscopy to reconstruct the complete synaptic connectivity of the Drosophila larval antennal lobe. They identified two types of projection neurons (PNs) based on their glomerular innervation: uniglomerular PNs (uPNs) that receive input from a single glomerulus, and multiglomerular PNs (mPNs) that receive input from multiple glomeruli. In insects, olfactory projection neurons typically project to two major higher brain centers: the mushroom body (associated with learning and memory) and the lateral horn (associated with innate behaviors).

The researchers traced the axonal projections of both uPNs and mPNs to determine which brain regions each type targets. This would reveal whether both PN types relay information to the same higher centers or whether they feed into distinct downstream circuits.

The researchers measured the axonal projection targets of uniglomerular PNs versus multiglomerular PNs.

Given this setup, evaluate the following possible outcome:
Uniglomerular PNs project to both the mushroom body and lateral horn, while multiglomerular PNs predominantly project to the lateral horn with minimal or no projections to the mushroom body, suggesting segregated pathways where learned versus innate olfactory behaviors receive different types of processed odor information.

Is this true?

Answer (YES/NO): NO